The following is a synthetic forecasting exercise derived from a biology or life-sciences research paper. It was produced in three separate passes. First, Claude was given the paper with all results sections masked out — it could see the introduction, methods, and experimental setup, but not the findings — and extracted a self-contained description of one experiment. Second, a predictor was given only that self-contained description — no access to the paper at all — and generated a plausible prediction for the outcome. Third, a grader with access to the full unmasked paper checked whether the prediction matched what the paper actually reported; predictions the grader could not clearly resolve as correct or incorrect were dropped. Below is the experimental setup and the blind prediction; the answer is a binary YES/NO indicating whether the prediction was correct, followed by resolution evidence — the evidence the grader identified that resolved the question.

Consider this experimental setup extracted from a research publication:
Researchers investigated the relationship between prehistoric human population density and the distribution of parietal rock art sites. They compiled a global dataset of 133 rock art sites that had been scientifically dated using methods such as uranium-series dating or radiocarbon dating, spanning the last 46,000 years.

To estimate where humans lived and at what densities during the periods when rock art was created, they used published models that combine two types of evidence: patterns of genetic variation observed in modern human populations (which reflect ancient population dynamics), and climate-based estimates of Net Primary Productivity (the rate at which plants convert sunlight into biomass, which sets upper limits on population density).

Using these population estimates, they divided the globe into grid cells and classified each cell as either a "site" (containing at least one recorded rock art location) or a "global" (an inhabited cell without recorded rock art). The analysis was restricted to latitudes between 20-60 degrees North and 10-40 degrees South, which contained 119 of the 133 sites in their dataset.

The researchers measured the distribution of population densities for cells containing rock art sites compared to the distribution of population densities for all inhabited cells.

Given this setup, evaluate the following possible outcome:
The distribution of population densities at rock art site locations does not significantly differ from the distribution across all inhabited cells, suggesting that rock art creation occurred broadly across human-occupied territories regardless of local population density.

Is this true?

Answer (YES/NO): NO